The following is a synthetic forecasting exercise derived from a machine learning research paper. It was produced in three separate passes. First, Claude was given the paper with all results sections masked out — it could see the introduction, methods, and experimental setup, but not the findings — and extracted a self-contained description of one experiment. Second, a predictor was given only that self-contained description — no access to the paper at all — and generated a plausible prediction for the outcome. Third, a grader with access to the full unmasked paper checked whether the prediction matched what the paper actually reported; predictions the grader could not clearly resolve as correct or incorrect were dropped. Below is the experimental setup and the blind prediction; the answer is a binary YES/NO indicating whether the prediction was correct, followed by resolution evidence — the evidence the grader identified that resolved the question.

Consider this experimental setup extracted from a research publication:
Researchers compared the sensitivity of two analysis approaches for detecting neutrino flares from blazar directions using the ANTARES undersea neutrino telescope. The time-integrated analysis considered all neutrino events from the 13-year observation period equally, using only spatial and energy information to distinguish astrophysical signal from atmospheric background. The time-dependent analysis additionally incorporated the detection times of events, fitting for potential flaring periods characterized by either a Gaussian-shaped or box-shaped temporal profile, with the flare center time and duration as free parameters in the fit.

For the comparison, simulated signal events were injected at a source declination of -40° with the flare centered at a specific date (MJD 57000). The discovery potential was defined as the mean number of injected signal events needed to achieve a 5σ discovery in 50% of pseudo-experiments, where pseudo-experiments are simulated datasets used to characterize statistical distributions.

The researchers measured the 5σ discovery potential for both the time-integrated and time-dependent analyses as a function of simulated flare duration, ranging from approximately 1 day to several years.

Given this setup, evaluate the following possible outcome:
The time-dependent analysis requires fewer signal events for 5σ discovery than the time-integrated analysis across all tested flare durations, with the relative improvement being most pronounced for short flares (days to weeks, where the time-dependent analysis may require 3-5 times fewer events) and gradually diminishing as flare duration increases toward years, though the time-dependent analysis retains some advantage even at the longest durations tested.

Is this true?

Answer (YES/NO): NO